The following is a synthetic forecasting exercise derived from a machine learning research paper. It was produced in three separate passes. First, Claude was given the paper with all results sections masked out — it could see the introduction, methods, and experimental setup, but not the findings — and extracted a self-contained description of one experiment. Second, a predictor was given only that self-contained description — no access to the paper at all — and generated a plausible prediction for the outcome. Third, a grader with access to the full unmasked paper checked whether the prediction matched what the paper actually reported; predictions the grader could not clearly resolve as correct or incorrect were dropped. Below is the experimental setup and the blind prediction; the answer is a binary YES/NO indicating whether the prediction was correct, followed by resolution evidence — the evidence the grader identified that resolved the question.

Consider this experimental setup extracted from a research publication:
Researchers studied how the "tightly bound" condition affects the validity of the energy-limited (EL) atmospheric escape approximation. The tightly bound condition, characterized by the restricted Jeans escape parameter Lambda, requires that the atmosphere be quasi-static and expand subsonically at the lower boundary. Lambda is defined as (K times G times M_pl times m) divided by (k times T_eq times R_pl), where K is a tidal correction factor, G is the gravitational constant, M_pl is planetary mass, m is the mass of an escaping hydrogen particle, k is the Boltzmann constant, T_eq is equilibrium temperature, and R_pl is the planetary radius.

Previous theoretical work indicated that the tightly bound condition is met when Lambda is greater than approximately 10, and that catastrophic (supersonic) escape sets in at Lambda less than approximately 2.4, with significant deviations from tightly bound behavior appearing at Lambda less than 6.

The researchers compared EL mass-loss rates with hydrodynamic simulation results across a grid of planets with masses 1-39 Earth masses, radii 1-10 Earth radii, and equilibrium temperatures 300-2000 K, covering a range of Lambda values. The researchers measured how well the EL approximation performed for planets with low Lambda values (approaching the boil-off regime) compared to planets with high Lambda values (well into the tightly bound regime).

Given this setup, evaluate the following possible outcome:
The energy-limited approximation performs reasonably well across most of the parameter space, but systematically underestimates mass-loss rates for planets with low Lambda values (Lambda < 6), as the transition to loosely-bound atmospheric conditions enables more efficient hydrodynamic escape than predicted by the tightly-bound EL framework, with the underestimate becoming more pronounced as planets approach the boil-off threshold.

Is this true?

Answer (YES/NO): NO